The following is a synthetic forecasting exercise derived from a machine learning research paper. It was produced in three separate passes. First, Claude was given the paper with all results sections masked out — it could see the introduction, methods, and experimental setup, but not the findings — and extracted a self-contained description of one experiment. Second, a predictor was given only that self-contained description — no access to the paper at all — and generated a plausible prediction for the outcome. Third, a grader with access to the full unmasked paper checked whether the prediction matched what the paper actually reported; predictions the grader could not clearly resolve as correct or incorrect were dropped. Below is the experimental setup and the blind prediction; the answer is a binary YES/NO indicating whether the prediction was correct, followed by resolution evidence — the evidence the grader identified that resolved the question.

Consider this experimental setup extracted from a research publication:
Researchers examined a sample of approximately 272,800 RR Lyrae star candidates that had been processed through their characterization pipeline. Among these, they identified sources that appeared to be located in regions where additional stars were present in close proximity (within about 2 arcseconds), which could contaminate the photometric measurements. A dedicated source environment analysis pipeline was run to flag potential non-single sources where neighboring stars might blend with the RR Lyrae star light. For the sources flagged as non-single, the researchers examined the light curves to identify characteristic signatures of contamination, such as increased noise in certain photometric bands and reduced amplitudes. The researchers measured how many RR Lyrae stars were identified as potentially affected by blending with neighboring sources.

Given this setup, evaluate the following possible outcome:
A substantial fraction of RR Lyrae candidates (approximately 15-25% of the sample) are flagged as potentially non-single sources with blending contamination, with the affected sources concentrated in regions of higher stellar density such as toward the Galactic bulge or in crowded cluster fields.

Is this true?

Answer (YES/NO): NO